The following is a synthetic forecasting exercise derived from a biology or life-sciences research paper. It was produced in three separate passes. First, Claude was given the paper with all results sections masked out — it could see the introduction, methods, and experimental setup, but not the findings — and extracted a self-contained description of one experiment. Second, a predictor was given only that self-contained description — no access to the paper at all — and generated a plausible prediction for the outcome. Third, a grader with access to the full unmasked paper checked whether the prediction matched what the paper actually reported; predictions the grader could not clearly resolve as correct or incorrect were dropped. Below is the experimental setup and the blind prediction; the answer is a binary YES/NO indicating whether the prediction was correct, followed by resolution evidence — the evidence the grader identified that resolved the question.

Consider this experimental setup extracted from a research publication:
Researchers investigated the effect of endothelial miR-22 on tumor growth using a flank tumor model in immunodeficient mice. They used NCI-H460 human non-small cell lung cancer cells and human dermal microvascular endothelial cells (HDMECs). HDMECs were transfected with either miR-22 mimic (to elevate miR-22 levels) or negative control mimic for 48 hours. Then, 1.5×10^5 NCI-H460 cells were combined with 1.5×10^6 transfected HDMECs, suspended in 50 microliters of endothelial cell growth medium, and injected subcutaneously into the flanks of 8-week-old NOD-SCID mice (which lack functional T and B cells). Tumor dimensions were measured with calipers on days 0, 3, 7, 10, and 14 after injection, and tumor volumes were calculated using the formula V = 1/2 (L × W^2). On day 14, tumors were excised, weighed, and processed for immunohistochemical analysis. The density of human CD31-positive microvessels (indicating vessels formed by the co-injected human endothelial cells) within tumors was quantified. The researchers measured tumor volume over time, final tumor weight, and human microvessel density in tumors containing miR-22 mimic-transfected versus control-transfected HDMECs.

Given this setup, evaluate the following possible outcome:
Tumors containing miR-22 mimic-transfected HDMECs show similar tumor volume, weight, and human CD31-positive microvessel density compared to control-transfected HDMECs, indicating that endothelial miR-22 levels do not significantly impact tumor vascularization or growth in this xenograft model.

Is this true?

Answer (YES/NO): NO